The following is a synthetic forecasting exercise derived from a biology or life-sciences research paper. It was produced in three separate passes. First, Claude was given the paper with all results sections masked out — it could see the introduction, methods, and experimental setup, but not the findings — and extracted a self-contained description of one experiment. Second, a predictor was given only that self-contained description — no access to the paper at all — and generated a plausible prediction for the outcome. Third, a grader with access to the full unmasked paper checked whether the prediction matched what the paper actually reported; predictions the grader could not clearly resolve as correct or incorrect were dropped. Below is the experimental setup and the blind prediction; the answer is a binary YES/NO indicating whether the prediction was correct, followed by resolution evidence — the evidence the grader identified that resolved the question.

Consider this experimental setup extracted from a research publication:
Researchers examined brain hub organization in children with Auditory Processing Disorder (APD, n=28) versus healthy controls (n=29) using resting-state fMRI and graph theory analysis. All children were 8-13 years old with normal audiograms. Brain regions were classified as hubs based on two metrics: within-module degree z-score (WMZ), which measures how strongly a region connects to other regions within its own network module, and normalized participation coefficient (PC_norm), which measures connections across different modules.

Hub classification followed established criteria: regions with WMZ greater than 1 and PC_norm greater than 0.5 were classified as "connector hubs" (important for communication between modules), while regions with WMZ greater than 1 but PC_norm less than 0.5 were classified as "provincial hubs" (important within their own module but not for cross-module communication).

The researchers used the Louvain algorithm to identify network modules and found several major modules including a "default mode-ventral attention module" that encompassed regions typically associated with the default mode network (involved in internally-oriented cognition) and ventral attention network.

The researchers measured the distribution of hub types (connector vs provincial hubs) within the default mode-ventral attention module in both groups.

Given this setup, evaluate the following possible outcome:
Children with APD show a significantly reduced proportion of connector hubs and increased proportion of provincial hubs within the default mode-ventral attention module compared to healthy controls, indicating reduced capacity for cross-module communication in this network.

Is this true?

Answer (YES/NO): NO